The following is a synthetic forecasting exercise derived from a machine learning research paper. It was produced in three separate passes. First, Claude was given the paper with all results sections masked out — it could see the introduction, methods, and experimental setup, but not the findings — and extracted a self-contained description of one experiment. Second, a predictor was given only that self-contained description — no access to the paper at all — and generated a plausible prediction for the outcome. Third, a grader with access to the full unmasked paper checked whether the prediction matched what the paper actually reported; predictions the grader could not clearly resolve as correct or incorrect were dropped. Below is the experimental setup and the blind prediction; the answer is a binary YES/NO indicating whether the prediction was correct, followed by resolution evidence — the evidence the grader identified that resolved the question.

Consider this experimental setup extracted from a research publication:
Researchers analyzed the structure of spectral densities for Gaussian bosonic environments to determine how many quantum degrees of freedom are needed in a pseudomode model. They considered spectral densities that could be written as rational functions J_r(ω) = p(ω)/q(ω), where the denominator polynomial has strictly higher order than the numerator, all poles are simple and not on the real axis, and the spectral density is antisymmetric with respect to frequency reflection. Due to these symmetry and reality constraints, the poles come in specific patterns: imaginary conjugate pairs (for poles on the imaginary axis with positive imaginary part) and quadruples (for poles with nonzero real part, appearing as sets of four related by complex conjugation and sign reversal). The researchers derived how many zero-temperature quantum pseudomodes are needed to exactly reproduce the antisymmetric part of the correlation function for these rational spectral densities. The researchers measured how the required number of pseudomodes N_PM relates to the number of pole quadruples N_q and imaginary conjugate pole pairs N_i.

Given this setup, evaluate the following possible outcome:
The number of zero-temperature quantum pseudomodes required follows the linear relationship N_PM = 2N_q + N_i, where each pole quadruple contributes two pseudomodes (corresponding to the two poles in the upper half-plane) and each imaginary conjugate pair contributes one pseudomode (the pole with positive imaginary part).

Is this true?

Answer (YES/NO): NO